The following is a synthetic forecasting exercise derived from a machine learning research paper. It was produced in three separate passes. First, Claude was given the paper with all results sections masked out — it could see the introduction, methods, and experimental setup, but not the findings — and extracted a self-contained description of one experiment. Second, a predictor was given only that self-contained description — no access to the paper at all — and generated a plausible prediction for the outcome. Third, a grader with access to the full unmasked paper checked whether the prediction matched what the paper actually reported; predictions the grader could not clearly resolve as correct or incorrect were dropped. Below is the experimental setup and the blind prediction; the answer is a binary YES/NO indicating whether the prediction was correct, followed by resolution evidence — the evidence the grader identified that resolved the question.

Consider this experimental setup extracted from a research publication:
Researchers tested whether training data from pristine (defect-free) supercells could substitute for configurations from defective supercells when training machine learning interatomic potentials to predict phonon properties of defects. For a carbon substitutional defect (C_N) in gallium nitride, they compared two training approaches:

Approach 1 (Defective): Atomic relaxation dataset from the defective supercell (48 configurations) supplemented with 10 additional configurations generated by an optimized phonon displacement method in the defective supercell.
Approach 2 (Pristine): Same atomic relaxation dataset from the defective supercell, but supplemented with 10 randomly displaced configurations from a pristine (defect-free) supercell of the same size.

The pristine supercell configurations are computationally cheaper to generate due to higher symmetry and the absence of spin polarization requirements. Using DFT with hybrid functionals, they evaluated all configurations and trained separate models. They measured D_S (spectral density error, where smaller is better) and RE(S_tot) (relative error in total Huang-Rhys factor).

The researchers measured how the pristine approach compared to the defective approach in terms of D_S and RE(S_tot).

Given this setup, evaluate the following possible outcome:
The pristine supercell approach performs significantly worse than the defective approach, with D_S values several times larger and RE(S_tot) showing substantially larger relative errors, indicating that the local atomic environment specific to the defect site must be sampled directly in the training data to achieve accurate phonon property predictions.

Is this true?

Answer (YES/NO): NO